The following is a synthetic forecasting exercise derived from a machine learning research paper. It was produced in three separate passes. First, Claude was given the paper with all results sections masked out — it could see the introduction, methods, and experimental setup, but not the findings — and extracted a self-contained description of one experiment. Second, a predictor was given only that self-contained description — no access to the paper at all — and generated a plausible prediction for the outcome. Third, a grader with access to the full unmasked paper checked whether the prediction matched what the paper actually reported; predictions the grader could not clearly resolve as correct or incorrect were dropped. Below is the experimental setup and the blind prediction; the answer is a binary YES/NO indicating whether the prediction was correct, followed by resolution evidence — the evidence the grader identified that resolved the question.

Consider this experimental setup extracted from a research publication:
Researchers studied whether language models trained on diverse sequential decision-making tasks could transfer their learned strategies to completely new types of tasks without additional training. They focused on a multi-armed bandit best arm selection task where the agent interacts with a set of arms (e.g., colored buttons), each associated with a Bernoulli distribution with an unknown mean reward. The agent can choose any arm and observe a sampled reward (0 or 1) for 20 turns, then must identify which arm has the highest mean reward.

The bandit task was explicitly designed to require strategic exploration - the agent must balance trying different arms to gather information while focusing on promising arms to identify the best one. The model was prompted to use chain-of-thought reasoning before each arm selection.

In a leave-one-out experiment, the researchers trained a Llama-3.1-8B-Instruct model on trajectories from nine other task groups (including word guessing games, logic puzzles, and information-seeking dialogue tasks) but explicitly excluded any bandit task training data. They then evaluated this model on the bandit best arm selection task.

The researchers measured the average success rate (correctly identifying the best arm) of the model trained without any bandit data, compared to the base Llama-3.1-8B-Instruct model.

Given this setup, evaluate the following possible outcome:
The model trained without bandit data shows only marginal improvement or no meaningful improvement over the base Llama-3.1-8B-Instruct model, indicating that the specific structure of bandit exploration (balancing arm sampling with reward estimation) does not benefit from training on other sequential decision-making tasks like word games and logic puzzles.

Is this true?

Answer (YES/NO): NO